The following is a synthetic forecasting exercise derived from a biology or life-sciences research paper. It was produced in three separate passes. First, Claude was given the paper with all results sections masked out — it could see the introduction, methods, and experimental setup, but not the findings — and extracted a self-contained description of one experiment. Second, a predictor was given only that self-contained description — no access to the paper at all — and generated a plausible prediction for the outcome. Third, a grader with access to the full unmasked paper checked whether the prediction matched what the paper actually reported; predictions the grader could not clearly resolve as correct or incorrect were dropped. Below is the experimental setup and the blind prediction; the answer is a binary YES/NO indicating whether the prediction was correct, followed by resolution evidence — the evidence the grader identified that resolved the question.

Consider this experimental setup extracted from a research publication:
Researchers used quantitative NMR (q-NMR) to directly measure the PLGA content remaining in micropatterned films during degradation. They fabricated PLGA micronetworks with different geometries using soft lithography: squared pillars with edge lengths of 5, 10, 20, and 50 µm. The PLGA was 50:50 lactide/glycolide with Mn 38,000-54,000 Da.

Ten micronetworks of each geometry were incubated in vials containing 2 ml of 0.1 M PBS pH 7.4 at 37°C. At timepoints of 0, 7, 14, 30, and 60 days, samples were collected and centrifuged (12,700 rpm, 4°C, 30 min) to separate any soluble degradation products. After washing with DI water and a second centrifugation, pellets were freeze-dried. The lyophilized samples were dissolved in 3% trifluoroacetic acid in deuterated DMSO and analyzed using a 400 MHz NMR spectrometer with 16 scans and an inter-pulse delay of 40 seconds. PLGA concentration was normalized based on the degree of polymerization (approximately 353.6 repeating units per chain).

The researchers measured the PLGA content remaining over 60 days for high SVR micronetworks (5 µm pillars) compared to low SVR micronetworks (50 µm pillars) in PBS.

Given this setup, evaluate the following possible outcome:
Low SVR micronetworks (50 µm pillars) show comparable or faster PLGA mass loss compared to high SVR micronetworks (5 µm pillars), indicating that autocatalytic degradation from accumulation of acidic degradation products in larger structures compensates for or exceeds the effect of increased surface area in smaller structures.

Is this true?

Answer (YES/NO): NO